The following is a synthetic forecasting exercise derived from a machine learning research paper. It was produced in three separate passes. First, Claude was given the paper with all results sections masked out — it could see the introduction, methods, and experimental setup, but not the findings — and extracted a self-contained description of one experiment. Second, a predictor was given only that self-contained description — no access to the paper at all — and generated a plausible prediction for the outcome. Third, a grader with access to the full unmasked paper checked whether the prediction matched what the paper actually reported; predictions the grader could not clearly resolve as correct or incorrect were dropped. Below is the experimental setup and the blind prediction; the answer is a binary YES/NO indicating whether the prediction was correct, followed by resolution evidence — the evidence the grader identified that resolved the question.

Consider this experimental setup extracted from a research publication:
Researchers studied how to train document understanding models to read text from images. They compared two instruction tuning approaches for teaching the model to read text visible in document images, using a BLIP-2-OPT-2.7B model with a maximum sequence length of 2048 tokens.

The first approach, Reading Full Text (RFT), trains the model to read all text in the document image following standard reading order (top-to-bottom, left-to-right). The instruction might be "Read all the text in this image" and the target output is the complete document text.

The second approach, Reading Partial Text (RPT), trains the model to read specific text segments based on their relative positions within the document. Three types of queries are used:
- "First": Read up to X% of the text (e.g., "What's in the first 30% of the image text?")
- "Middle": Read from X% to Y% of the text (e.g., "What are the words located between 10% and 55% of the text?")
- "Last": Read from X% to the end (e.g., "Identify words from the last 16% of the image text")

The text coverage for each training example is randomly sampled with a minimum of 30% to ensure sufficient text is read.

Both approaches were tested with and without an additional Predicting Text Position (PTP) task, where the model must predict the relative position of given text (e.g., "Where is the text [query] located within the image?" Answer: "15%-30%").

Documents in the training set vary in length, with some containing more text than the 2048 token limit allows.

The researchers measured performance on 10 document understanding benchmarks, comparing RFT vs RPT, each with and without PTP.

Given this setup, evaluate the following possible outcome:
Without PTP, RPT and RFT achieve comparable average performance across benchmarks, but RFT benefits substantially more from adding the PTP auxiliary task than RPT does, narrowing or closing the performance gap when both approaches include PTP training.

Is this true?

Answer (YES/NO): NO